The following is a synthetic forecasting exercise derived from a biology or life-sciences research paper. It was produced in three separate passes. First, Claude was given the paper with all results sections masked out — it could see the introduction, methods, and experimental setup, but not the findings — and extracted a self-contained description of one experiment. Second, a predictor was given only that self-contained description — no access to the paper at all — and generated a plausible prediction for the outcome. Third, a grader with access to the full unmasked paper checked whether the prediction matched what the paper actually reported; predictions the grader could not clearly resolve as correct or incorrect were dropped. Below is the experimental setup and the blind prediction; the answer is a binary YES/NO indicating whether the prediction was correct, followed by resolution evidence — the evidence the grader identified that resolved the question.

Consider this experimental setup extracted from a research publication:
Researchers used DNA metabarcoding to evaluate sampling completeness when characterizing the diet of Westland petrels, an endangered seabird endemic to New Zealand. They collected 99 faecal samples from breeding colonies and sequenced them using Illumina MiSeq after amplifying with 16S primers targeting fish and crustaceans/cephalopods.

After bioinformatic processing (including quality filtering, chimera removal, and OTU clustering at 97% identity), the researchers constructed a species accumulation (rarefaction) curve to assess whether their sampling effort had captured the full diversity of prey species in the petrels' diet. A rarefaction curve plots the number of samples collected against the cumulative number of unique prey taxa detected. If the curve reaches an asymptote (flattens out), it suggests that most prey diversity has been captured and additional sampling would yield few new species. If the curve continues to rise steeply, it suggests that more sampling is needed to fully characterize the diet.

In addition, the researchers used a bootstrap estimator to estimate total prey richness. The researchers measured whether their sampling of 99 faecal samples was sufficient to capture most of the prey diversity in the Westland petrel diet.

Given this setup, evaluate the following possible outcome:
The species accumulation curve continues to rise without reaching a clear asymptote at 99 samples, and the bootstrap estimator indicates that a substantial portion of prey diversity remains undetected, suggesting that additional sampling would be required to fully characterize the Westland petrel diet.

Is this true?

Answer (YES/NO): NO